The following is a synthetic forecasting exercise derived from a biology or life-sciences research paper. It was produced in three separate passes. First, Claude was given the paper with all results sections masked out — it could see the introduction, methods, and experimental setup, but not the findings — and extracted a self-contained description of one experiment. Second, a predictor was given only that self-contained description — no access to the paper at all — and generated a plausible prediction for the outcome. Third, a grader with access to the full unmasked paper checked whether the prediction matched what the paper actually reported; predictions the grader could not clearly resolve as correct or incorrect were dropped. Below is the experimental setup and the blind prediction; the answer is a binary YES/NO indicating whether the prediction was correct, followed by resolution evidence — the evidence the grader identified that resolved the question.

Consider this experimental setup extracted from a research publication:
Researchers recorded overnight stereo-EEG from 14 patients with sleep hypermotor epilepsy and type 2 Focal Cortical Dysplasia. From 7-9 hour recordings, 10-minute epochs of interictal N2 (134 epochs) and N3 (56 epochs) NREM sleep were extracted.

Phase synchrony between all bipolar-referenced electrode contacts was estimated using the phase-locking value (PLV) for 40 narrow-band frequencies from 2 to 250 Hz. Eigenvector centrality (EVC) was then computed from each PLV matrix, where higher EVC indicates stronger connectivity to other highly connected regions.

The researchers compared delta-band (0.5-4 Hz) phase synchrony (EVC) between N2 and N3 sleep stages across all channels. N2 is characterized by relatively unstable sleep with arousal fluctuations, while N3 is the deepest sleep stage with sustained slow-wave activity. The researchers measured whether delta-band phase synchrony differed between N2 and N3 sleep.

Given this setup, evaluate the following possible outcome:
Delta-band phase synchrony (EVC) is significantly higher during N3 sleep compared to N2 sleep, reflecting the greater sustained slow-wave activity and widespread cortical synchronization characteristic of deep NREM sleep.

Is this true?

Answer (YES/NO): NO